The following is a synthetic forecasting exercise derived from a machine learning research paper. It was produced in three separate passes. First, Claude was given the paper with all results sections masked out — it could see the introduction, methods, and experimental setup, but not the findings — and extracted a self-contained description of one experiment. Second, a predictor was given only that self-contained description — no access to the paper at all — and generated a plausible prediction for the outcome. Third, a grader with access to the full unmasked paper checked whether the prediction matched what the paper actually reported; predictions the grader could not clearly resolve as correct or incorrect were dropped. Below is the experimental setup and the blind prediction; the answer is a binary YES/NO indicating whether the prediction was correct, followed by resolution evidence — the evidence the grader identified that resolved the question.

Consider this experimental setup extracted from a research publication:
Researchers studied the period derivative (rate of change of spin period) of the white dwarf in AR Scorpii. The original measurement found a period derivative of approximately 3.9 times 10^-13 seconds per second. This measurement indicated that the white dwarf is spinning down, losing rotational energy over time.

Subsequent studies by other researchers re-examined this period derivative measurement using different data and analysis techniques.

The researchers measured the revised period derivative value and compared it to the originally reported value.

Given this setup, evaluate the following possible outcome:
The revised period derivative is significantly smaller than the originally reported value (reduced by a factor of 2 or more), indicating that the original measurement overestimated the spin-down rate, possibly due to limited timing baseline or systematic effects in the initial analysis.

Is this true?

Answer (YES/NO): NO